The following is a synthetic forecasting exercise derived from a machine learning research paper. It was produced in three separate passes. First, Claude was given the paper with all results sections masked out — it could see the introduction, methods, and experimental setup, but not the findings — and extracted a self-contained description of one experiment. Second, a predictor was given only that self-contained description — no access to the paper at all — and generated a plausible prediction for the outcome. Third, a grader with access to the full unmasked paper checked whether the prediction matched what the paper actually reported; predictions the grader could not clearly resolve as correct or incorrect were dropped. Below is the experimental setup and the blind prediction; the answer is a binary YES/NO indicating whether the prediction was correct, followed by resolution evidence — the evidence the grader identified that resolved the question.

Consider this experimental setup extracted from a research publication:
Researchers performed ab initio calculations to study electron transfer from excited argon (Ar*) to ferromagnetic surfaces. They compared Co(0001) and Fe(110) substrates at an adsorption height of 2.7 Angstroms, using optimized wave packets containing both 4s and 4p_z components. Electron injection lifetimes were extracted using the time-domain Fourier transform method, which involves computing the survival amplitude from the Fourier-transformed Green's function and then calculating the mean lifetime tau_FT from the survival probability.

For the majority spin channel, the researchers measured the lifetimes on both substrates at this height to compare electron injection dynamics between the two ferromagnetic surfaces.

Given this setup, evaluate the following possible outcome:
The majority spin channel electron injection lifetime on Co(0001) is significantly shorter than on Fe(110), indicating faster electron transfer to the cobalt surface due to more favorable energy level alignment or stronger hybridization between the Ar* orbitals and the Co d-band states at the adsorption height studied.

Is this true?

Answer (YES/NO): NO